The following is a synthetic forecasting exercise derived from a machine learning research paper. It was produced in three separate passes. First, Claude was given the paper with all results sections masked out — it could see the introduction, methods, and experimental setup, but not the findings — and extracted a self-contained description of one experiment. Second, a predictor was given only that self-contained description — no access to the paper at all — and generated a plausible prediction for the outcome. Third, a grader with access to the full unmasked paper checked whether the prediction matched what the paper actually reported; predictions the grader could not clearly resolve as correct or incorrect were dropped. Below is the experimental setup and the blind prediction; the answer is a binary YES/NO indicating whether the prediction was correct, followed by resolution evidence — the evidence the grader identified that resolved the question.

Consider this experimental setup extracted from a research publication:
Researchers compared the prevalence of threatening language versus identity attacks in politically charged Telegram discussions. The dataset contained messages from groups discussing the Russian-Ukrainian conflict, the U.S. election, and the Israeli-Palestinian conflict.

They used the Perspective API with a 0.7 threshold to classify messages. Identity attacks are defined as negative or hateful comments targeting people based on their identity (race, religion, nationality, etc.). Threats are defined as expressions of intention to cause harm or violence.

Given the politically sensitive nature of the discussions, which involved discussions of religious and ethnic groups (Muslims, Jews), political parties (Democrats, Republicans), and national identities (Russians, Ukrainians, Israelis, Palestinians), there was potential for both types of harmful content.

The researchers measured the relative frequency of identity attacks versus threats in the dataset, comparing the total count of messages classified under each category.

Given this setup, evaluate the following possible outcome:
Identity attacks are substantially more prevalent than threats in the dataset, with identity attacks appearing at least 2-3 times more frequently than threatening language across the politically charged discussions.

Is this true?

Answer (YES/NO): YES